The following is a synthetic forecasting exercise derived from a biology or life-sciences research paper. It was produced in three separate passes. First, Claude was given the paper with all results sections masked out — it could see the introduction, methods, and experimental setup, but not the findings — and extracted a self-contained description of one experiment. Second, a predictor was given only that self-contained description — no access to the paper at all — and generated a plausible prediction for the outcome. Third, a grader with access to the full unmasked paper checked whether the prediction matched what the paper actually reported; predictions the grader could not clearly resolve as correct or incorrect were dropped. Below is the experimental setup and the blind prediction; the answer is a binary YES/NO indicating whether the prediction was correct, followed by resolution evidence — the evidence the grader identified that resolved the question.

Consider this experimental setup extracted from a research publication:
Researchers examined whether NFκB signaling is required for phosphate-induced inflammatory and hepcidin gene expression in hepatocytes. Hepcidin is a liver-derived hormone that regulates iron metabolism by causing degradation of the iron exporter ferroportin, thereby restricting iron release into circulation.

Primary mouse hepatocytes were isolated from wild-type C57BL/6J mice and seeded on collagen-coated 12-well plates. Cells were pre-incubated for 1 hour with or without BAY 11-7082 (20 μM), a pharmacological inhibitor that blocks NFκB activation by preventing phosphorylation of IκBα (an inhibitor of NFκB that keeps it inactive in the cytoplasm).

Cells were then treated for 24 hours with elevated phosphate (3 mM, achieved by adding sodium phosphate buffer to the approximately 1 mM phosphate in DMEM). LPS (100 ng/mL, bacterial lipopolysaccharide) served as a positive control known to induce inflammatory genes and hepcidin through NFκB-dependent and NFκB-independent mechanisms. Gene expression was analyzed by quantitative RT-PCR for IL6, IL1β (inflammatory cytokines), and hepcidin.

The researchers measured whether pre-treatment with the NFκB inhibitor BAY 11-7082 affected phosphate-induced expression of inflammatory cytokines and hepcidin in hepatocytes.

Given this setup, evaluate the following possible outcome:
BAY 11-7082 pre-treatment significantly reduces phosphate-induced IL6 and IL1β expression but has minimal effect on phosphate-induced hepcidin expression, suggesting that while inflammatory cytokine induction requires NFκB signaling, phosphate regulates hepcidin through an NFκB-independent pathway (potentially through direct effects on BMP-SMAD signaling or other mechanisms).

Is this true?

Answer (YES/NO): NO